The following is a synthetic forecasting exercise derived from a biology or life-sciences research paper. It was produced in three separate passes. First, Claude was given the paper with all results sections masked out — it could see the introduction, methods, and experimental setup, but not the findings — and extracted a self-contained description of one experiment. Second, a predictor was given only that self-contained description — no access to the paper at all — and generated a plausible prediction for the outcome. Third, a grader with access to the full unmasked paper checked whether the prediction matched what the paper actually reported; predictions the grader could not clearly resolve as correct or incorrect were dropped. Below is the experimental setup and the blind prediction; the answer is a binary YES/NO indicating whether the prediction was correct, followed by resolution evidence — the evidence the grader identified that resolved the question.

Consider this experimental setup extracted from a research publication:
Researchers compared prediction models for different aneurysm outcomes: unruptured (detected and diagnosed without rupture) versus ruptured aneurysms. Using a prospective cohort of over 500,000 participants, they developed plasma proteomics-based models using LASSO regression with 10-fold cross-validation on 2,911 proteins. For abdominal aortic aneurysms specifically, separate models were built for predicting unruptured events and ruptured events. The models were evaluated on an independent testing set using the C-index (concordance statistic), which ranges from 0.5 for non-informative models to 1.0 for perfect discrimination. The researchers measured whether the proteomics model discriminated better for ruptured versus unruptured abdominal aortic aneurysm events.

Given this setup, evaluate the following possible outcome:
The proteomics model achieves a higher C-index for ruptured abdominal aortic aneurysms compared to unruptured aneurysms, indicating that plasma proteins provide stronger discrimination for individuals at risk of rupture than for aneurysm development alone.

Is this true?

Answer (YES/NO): YES